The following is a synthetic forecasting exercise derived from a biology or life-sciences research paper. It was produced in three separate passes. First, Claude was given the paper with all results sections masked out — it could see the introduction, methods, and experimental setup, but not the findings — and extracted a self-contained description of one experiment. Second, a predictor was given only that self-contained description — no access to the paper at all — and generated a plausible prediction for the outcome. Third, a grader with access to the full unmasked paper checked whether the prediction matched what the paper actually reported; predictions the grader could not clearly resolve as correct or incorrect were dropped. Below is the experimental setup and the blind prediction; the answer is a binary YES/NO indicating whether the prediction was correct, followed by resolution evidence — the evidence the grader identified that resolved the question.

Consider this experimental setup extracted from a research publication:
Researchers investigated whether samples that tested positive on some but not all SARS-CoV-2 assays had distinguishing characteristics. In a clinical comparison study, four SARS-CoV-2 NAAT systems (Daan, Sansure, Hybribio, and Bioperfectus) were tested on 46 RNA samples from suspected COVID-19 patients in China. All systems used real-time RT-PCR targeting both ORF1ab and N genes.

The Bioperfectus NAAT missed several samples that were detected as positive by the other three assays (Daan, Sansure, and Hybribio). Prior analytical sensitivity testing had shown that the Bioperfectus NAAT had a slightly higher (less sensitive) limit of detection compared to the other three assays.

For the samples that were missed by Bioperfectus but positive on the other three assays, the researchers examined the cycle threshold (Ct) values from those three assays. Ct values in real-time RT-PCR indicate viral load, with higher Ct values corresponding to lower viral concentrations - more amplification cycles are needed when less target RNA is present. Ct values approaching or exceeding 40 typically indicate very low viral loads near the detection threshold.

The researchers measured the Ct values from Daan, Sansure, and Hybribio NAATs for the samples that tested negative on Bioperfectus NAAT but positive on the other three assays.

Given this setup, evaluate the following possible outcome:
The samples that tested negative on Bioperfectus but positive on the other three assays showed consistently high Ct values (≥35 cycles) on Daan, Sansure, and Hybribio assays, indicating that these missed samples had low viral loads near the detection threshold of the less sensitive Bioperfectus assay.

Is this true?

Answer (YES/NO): YES